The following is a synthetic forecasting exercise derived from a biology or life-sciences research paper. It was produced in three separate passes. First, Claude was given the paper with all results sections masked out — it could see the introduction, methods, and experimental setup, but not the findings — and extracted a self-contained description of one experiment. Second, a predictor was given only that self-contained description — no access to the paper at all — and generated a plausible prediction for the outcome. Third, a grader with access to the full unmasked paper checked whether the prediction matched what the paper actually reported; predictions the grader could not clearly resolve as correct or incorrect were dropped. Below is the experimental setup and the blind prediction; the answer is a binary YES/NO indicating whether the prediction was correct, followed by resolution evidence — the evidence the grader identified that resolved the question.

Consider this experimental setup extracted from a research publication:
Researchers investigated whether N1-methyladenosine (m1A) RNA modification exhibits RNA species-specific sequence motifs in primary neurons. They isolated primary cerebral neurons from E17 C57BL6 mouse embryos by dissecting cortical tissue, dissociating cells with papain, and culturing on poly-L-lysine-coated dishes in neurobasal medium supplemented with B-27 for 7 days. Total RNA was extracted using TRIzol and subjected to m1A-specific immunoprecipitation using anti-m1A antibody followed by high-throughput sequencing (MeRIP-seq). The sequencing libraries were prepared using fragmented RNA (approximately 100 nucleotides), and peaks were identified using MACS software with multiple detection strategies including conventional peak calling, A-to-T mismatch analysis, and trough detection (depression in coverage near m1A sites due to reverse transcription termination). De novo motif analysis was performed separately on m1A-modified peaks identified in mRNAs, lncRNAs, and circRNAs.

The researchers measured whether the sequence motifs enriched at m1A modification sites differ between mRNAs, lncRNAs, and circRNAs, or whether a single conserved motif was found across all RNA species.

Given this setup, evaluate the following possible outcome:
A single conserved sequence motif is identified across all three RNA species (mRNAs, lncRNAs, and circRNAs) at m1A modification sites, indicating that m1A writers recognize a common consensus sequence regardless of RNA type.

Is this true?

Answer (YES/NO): NO